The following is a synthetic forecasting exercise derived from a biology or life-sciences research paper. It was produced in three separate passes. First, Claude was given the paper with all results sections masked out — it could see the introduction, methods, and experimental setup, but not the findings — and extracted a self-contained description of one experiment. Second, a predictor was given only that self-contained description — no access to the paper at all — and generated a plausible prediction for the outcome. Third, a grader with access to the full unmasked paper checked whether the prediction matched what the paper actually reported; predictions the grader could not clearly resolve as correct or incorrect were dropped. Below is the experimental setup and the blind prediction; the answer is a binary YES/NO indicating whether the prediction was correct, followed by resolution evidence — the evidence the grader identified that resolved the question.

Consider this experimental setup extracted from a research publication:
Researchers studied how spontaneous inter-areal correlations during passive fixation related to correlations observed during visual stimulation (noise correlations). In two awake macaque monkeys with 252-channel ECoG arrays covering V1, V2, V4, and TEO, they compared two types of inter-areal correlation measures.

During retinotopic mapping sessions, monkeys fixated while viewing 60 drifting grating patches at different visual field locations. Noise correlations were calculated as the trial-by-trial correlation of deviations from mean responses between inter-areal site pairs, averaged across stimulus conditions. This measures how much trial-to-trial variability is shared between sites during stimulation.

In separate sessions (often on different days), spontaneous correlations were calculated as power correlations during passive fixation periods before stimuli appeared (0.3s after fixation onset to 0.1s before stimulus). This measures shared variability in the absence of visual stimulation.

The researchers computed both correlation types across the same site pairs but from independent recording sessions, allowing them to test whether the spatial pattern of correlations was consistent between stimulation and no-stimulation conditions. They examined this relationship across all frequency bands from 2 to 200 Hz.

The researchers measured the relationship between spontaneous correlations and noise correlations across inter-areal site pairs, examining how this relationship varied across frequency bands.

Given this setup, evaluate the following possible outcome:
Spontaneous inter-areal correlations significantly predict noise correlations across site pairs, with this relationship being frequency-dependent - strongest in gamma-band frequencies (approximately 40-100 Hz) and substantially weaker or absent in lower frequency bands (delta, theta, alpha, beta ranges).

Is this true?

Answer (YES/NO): NO